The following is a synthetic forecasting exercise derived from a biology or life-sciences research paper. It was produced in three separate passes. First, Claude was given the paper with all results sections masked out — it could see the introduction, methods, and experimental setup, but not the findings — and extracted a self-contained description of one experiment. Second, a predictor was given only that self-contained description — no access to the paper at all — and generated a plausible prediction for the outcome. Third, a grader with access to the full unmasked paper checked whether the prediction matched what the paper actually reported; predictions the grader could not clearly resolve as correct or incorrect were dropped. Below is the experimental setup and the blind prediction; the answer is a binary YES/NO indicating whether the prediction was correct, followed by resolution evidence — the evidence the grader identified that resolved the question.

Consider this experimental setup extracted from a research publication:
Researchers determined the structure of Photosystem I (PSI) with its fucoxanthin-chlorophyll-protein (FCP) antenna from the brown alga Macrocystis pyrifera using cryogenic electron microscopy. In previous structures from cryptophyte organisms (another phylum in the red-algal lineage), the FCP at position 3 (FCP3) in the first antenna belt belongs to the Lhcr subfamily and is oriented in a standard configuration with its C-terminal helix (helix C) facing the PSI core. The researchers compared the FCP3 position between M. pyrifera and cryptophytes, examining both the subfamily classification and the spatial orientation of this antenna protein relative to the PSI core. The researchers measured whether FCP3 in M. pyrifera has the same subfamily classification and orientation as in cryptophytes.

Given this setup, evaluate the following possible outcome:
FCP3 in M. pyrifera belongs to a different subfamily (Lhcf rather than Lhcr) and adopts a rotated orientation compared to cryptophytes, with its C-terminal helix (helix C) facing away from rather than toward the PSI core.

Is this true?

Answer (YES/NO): NO